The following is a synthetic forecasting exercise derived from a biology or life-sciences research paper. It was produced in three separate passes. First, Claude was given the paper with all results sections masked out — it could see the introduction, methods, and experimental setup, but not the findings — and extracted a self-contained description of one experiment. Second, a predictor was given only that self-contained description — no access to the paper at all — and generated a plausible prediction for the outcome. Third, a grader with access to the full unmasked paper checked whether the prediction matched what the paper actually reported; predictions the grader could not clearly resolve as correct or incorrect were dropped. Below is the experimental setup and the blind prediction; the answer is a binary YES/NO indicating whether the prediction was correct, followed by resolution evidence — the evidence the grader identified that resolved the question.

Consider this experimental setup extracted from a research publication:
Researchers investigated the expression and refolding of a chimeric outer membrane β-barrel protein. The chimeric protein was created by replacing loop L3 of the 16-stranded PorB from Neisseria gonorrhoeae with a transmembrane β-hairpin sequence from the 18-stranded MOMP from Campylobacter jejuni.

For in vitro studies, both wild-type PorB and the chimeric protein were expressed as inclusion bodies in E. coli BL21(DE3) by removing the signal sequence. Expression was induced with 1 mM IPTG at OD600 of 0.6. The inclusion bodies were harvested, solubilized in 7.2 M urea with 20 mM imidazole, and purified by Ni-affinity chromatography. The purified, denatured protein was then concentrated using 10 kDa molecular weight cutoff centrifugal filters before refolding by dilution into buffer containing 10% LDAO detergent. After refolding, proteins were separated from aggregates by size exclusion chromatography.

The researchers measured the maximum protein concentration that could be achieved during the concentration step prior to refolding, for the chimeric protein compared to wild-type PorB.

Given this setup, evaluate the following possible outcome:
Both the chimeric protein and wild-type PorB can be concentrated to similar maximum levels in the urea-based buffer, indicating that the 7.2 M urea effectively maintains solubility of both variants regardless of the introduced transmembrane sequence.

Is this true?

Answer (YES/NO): NO